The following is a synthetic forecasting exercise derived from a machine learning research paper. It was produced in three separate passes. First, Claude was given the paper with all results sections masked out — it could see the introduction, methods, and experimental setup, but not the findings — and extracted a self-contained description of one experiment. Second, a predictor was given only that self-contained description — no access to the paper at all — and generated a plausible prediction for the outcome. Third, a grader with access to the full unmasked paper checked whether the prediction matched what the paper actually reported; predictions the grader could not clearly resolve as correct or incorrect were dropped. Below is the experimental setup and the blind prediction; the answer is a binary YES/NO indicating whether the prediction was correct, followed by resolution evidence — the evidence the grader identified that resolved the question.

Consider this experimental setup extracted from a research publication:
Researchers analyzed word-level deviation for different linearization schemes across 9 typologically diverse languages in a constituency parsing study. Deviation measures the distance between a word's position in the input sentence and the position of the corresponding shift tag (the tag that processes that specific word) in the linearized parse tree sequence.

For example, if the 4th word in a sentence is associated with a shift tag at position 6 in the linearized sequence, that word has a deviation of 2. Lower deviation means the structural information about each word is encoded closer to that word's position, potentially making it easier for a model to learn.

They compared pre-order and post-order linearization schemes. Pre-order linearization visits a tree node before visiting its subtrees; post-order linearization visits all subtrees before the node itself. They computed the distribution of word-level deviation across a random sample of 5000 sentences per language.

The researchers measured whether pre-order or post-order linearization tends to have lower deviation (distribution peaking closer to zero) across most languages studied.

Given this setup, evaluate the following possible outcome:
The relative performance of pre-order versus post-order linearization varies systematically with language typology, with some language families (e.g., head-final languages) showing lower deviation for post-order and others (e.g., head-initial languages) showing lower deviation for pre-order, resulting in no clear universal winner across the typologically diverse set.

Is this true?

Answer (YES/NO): NO